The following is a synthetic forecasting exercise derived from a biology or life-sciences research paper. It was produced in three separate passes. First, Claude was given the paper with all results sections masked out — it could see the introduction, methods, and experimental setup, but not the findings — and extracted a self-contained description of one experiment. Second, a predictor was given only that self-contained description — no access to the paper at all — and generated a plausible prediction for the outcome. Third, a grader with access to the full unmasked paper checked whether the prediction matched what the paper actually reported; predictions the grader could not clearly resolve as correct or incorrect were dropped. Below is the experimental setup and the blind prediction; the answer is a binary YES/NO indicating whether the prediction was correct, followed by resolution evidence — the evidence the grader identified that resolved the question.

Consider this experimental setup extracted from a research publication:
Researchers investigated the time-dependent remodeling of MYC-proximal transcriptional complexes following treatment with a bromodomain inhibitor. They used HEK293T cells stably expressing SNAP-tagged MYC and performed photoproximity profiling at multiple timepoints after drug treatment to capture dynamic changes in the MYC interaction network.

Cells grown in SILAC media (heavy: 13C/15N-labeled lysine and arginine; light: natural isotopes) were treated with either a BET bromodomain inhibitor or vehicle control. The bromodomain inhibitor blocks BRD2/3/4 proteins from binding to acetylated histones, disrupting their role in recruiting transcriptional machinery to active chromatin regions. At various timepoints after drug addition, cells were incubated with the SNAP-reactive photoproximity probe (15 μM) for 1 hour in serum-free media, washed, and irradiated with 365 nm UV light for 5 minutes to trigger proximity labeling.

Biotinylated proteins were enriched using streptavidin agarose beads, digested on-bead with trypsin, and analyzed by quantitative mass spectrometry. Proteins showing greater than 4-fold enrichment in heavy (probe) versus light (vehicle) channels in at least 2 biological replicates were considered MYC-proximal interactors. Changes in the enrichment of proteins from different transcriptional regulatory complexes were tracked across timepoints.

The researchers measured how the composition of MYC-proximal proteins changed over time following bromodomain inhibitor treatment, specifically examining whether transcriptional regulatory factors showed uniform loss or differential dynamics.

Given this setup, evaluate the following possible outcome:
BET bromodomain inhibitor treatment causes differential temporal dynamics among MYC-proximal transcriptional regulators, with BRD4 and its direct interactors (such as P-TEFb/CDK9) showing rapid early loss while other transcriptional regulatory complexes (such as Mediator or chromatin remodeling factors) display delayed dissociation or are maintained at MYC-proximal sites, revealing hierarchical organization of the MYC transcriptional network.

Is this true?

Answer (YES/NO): NO